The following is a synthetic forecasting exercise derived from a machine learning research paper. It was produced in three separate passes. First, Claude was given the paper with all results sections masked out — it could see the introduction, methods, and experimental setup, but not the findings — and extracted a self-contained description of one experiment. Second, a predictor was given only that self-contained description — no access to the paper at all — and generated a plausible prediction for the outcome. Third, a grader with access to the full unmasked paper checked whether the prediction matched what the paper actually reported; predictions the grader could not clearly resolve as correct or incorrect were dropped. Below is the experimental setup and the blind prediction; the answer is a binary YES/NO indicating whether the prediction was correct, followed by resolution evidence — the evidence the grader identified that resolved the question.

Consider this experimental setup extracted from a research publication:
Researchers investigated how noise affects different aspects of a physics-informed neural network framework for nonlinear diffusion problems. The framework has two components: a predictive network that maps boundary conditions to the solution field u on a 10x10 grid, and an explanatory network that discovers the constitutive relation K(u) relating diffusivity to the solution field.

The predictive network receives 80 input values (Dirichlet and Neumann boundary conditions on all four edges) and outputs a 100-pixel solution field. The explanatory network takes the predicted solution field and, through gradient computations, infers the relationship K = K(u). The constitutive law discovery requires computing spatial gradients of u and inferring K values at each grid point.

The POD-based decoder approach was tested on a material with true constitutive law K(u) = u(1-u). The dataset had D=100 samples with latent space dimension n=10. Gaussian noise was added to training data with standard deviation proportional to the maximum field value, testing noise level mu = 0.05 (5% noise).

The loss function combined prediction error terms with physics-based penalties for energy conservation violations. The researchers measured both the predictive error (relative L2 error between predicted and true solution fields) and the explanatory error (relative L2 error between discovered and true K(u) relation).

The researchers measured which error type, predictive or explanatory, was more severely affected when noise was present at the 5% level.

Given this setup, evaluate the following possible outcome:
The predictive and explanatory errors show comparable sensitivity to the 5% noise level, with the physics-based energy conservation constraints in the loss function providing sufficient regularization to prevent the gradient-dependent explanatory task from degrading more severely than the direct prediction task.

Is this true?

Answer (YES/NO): NO